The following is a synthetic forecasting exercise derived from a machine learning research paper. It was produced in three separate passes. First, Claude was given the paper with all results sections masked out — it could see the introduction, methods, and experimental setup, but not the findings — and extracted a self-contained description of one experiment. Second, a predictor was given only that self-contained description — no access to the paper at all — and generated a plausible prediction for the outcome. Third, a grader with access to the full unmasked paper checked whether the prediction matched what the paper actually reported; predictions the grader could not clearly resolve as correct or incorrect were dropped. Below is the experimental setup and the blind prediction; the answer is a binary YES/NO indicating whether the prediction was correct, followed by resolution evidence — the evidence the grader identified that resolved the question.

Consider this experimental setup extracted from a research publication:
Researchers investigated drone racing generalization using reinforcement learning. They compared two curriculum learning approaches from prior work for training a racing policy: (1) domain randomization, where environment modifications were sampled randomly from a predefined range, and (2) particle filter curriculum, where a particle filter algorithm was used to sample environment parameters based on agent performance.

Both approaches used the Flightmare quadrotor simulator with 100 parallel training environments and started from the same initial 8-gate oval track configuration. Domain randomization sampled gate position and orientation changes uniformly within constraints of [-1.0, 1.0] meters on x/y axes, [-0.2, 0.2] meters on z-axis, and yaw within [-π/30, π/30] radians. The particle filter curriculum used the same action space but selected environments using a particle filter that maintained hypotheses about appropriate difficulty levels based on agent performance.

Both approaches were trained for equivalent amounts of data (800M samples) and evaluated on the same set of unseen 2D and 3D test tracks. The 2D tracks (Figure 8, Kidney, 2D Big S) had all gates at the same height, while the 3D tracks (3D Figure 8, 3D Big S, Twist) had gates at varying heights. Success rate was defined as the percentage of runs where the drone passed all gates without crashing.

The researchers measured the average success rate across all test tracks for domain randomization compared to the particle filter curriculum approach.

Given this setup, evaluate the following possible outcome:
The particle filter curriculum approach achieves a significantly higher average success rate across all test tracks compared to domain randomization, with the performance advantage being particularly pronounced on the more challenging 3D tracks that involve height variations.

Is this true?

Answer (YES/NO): NO